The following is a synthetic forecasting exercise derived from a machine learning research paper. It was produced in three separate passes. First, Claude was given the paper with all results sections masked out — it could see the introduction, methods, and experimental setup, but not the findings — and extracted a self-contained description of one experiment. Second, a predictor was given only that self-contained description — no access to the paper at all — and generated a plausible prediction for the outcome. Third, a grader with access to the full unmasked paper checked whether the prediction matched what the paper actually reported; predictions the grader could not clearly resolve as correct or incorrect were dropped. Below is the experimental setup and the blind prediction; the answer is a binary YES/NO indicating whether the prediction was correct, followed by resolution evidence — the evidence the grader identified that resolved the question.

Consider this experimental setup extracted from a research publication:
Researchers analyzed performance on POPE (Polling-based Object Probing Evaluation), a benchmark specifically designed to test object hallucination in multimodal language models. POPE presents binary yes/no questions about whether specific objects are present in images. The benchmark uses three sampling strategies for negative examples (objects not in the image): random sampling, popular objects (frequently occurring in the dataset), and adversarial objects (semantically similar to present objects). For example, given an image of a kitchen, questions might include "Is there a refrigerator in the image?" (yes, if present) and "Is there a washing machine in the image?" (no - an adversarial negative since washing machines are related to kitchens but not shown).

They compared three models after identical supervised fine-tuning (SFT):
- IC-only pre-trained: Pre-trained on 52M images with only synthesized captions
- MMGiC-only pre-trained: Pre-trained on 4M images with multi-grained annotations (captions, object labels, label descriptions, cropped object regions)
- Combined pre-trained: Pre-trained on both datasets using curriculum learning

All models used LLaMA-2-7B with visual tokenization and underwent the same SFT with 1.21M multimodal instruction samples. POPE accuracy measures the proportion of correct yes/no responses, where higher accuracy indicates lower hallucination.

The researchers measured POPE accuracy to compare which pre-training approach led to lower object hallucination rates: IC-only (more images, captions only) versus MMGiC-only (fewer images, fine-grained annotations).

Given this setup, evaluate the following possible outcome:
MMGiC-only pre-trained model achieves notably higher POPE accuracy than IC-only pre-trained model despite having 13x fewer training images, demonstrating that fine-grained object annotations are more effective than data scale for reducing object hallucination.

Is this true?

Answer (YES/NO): YES